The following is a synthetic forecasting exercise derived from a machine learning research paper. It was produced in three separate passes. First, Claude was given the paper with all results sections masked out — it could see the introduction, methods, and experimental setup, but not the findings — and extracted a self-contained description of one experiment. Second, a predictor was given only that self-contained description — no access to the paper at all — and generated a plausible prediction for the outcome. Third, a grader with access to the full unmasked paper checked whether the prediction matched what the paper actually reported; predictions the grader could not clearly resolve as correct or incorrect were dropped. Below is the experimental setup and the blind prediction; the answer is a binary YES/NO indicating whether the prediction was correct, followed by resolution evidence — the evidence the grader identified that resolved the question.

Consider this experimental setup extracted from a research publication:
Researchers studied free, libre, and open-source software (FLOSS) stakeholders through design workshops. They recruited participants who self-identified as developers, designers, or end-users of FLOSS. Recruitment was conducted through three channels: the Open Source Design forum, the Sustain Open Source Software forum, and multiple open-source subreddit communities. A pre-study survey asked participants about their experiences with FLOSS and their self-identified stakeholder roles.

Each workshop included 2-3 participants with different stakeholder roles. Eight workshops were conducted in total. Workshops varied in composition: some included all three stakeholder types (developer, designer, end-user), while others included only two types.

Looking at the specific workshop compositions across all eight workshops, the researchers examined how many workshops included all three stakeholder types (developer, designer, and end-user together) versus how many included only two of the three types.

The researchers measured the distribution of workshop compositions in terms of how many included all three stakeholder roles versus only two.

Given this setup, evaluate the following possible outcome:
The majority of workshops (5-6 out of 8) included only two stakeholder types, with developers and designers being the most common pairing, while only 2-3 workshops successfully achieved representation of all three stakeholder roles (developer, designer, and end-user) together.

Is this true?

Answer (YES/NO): NO